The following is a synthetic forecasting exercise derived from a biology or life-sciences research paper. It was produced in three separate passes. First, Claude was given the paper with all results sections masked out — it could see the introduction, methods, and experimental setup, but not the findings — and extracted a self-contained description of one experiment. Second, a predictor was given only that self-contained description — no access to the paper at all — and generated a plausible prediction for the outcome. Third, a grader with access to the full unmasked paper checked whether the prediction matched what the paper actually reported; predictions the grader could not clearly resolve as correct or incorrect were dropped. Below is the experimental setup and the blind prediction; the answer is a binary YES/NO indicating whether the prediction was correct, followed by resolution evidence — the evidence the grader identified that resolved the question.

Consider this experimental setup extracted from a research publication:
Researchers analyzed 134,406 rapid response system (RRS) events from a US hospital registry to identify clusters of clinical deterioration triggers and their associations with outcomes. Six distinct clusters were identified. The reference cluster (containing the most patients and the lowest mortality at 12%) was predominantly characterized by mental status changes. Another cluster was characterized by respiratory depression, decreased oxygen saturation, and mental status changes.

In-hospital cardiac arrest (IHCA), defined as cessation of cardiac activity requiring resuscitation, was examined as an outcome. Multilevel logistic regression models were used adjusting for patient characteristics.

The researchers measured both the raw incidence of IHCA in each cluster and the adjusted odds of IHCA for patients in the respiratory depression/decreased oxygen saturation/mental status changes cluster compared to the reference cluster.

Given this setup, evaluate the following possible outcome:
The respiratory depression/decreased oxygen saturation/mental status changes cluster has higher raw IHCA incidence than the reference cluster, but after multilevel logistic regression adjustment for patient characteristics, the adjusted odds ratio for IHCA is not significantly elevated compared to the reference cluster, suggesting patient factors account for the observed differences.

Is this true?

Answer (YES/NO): NO